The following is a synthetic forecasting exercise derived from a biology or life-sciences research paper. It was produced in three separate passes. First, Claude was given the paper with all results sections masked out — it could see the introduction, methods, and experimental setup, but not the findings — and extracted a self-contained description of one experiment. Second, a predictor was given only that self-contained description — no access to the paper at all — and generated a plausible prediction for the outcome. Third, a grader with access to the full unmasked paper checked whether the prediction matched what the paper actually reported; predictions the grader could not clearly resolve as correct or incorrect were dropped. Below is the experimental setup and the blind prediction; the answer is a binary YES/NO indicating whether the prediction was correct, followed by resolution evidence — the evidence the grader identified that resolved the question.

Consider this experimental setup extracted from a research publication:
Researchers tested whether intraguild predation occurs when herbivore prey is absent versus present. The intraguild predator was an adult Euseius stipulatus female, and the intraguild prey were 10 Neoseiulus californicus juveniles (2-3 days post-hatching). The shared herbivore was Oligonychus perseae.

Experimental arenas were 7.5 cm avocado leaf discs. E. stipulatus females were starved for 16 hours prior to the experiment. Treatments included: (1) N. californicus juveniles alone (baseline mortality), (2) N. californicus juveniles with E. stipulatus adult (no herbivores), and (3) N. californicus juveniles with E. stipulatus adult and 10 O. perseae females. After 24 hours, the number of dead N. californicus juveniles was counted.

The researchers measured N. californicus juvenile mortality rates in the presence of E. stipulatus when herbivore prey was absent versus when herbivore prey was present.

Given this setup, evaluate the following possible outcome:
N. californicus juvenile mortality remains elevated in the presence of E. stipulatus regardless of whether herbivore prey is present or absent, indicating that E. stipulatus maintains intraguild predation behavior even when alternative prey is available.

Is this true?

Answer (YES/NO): YES